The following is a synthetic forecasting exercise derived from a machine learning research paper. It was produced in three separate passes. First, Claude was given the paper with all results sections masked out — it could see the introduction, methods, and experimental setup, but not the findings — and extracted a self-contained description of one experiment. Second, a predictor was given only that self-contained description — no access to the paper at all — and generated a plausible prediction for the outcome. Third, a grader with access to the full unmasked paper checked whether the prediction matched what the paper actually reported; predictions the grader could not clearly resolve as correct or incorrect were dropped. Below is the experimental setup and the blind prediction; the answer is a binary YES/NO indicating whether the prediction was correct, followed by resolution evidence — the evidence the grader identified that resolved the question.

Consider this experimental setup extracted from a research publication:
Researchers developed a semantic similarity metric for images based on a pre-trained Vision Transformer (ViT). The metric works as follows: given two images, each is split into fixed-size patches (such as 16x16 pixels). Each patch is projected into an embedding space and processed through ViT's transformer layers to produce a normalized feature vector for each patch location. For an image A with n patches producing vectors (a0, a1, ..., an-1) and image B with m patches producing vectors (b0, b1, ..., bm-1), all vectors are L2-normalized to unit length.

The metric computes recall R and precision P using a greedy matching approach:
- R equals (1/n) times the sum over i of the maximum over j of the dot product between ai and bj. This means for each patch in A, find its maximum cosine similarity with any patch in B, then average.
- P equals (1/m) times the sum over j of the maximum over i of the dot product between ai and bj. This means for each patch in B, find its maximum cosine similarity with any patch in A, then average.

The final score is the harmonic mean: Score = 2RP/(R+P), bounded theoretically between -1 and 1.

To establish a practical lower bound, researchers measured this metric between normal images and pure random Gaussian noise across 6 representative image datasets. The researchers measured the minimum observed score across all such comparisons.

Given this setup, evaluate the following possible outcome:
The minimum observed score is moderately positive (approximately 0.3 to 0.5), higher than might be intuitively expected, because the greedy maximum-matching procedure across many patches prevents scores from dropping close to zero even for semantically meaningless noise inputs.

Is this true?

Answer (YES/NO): NO